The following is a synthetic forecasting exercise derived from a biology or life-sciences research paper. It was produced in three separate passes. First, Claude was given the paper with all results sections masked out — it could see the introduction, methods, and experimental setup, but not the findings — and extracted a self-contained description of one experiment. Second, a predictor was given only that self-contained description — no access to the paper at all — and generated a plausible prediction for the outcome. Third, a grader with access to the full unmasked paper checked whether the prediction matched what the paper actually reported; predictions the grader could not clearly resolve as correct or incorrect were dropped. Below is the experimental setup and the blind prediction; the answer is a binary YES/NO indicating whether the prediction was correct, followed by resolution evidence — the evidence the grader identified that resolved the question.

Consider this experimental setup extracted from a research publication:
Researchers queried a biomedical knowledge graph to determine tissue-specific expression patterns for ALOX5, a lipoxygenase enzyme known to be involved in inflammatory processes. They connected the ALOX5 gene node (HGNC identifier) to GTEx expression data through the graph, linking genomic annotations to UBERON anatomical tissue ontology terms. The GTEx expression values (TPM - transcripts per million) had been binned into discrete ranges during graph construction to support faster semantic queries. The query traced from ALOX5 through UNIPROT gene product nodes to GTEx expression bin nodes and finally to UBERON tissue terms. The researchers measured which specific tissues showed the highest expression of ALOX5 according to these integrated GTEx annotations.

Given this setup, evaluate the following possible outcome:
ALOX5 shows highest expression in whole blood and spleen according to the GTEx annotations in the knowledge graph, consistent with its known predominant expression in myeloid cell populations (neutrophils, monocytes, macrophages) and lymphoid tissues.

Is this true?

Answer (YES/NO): NO